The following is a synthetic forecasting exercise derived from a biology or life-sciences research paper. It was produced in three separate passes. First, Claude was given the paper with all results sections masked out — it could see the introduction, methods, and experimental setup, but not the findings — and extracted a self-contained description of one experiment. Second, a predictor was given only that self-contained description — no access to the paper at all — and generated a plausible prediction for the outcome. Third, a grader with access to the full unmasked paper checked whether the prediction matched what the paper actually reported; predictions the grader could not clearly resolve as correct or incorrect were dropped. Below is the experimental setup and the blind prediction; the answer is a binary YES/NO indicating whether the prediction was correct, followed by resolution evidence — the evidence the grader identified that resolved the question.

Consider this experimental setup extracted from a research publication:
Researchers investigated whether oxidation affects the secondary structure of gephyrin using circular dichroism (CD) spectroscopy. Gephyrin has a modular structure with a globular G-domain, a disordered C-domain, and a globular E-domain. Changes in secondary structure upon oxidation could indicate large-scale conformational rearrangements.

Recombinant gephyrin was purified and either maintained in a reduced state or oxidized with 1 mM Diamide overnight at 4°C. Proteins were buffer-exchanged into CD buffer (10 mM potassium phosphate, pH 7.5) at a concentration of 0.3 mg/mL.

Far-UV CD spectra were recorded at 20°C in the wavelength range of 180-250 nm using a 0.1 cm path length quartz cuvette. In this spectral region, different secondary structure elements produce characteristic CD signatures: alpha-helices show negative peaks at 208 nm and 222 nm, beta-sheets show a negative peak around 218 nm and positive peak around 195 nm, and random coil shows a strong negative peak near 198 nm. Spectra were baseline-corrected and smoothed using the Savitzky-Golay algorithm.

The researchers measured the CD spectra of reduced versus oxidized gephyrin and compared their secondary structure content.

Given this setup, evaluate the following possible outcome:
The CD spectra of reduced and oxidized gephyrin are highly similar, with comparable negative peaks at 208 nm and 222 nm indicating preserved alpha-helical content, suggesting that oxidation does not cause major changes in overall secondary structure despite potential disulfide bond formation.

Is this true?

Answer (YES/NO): YES